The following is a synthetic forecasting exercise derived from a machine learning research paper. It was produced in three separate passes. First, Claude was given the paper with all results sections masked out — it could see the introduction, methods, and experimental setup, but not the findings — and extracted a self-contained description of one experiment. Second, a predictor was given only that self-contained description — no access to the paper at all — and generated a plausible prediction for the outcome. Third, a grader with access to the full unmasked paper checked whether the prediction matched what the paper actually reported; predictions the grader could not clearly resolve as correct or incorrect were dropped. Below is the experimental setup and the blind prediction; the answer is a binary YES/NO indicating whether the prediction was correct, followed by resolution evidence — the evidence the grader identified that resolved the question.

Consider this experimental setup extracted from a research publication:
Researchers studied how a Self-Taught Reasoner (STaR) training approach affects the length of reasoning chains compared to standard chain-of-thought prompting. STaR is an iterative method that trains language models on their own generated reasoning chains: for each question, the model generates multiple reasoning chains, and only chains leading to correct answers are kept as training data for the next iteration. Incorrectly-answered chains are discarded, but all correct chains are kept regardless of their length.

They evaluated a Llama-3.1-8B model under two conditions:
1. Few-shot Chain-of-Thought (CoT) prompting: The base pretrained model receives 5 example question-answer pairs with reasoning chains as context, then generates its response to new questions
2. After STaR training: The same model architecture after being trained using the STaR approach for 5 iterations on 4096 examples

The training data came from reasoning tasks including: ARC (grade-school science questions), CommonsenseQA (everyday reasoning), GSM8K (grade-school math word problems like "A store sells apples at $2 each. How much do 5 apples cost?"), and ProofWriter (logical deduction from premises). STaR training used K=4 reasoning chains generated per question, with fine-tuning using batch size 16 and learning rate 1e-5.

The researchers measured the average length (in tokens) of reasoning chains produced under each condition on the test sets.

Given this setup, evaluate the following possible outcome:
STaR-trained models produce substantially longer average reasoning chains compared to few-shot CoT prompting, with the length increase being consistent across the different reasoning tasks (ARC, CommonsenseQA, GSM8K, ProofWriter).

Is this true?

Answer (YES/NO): NO